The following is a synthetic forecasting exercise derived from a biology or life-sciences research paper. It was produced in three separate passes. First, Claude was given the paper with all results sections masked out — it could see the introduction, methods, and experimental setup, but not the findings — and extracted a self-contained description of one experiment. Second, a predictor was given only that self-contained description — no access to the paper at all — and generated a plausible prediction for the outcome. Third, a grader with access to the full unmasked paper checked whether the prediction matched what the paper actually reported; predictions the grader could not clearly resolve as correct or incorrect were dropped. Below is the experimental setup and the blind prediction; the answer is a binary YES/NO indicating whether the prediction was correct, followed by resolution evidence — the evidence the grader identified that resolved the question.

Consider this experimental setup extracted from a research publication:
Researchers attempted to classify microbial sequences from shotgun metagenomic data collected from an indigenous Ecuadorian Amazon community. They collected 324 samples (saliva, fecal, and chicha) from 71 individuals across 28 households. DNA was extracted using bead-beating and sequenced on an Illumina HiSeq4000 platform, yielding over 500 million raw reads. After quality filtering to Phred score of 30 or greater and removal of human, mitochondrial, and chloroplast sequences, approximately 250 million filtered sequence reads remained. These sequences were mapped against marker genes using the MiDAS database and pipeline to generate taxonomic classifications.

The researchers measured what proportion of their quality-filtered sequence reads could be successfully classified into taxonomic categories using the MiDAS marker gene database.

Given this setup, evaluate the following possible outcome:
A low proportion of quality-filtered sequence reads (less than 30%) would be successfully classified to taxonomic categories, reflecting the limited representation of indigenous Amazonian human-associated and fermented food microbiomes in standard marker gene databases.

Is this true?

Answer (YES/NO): YES